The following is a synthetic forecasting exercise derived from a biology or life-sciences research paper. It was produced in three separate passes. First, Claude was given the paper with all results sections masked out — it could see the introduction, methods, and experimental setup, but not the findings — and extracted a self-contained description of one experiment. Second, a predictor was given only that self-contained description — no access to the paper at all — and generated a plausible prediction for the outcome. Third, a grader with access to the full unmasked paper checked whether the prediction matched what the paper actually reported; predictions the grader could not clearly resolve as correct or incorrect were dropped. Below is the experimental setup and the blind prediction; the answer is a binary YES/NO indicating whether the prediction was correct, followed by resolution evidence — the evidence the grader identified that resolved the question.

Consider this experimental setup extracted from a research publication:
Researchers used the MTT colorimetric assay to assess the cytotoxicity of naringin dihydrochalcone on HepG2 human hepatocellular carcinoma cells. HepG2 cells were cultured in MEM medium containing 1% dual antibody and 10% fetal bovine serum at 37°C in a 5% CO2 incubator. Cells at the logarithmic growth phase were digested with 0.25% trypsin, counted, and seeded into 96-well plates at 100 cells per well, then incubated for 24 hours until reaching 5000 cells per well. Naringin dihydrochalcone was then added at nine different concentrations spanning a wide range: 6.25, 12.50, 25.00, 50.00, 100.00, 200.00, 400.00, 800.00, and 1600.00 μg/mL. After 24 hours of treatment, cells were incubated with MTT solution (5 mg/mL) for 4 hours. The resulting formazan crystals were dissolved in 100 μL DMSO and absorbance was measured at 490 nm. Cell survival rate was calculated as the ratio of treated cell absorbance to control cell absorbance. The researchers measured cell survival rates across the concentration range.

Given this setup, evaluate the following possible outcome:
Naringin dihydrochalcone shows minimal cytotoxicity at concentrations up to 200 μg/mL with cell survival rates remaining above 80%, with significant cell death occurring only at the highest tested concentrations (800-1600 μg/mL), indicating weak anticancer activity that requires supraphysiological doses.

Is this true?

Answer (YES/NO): NO